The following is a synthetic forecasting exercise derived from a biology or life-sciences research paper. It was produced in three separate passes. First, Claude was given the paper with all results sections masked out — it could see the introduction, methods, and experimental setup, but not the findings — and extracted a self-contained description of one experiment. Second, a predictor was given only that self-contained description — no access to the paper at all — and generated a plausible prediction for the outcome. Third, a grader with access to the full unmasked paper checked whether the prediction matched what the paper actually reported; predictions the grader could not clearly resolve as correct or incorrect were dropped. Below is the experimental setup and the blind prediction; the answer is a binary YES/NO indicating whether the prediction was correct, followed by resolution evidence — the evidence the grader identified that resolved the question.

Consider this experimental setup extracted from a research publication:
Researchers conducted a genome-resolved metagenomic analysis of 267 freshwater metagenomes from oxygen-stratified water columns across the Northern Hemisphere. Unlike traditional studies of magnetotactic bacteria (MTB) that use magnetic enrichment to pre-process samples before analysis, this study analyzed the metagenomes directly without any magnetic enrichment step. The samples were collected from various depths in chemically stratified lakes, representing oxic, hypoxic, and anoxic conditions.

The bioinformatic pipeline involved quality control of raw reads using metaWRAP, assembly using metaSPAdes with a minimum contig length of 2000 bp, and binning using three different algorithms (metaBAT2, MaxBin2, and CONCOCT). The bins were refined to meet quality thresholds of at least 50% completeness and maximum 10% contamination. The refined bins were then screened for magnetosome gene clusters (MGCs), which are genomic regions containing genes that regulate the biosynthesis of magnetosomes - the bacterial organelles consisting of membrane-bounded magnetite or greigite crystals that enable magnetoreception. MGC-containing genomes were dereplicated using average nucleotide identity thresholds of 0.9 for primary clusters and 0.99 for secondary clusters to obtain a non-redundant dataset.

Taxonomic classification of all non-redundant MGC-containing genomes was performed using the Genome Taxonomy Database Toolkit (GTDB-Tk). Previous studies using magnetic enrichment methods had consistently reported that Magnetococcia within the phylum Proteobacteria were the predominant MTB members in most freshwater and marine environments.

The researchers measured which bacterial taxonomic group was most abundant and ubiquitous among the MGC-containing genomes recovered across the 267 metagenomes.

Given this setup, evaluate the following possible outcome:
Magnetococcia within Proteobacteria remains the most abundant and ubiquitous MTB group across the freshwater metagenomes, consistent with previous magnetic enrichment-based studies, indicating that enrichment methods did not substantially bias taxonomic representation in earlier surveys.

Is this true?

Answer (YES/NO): NO